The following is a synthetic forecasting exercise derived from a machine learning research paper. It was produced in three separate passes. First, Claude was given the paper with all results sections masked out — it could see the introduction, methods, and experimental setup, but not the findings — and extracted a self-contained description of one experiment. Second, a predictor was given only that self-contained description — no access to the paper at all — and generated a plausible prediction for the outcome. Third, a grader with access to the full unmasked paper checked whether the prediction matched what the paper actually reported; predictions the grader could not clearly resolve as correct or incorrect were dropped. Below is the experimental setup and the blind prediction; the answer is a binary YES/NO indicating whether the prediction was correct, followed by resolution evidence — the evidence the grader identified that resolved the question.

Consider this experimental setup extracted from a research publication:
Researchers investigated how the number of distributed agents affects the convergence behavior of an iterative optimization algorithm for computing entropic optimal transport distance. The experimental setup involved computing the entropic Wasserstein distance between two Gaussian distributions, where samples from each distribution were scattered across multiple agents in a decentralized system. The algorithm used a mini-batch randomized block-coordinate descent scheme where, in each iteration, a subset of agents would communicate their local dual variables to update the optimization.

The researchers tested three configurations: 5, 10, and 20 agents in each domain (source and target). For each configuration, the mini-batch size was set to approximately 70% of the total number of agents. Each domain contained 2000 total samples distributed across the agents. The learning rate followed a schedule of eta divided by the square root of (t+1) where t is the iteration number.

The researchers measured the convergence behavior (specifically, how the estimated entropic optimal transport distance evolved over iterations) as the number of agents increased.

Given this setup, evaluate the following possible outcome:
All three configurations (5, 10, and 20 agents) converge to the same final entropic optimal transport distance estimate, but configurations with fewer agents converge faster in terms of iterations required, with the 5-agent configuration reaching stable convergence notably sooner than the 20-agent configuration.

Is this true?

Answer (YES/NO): NO